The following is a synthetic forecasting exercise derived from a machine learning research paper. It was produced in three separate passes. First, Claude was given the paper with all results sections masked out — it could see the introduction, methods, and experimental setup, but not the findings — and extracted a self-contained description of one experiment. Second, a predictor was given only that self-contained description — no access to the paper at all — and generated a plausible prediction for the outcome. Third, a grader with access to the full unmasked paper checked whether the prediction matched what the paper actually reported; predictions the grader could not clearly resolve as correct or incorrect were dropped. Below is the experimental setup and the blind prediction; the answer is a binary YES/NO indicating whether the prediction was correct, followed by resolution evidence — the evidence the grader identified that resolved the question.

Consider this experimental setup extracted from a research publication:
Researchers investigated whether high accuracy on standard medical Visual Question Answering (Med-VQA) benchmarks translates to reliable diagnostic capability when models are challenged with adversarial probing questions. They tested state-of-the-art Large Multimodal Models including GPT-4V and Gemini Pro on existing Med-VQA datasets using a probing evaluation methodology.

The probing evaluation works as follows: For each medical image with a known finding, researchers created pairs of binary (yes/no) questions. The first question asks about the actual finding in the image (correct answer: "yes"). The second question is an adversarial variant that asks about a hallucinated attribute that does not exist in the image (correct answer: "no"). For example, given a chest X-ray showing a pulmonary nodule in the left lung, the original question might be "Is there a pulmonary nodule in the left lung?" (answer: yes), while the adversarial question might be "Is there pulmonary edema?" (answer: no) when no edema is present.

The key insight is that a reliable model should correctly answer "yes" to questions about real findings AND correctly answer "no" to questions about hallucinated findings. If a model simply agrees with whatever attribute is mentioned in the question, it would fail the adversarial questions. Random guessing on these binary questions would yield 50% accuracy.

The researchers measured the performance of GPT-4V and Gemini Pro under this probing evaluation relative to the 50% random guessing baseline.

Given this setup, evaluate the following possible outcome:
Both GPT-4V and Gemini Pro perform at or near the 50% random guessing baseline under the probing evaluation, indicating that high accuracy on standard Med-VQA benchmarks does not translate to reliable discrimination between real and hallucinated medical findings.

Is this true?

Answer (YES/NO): NO